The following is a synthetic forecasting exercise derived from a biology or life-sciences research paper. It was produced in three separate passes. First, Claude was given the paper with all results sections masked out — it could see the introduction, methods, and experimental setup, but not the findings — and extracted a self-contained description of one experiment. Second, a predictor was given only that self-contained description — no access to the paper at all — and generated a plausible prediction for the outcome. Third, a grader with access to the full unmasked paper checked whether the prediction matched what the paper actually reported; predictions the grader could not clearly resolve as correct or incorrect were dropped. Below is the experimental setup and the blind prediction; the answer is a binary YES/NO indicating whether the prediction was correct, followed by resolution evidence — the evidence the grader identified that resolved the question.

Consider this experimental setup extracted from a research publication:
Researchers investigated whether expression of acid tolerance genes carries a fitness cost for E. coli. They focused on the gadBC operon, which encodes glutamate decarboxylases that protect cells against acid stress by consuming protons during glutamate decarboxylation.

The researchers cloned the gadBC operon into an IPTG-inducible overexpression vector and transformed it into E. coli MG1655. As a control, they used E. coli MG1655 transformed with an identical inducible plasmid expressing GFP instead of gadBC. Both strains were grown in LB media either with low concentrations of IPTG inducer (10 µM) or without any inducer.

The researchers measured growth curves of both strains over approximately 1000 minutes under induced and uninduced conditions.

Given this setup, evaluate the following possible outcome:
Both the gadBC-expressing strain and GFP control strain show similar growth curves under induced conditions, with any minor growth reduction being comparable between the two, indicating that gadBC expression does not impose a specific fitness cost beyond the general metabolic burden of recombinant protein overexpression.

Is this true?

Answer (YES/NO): NO